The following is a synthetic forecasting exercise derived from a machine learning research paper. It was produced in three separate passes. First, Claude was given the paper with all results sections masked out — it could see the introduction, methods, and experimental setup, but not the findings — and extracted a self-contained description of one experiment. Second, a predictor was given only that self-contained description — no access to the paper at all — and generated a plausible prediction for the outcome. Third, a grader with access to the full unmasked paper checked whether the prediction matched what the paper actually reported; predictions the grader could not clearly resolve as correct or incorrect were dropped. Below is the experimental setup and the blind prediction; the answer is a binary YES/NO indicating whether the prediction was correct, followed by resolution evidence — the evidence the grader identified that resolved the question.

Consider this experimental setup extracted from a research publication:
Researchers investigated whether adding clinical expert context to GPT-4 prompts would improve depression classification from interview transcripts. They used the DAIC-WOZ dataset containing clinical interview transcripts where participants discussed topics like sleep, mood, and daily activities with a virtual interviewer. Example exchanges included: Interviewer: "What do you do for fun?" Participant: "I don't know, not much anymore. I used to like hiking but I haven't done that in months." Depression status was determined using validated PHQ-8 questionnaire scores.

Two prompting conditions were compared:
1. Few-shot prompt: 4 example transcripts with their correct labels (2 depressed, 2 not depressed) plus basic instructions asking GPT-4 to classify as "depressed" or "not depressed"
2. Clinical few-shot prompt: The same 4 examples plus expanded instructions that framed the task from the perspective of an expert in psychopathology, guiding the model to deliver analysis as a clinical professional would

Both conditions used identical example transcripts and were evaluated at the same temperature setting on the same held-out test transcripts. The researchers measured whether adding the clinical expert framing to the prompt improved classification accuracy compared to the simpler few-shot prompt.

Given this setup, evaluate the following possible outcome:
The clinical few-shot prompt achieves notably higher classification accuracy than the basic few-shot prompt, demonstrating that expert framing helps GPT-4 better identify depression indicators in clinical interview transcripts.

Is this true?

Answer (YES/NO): NO